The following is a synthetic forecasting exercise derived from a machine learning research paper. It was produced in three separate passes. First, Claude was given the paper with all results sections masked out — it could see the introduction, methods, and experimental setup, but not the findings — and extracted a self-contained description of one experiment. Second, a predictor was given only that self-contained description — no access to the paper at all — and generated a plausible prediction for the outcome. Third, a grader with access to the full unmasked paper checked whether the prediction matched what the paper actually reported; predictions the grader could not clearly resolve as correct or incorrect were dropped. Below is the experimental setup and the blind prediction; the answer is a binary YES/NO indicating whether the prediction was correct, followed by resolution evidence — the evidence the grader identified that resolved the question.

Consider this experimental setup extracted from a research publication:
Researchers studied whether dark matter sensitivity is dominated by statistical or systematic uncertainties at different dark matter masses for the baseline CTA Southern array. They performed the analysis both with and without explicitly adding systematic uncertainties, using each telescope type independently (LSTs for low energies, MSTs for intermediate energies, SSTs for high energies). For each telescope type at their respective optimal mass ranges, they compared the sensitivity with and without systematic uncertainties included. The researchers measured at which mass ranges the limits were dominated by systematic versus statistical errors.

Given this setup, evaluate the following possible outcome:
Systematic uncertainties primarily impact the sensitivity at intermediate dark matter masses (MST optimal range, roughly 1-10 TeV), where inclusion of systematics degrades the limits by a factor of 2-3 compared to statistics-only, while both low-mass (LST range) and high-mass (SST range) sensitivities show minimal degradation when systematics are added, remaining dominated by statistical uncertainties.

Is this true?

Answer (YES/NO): NO